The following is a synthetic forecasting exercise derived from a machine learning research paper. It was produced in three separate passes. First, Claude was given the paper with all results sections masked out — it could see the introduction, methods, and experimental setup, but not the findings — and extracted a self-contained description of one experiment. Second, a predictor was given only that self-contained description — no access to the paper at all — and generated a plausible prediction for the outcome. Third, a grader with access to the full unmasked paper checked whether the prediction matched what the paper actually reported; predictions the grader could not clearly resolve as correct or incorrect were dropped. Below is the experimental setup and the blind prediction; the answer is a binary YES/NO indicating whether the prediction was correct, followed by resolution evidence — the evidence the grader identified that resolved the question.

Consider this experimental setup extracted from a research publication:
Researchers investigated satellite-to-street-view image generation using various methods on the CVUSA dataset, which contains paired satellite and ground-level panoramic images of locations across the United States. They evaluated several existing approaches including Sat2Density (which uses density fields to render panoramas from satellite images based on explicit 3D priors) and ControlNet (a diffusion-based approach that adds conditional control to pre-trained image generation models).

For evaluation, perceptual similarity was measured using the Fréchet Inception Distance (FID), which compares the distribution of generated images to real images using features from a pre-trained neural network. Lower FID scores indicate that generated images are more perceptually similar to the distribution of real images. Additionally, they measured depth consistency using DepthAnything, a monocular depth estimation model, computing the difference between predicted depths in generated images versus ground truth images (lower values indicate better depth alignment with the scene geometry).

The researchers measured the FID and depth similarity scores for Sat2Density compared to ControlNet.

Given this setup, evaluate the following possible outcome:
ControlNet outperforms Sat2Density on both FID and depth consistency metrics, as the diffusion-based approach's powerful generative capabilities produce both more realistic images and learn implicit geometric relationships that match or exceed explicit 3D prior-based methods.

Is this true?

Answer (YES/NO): NO